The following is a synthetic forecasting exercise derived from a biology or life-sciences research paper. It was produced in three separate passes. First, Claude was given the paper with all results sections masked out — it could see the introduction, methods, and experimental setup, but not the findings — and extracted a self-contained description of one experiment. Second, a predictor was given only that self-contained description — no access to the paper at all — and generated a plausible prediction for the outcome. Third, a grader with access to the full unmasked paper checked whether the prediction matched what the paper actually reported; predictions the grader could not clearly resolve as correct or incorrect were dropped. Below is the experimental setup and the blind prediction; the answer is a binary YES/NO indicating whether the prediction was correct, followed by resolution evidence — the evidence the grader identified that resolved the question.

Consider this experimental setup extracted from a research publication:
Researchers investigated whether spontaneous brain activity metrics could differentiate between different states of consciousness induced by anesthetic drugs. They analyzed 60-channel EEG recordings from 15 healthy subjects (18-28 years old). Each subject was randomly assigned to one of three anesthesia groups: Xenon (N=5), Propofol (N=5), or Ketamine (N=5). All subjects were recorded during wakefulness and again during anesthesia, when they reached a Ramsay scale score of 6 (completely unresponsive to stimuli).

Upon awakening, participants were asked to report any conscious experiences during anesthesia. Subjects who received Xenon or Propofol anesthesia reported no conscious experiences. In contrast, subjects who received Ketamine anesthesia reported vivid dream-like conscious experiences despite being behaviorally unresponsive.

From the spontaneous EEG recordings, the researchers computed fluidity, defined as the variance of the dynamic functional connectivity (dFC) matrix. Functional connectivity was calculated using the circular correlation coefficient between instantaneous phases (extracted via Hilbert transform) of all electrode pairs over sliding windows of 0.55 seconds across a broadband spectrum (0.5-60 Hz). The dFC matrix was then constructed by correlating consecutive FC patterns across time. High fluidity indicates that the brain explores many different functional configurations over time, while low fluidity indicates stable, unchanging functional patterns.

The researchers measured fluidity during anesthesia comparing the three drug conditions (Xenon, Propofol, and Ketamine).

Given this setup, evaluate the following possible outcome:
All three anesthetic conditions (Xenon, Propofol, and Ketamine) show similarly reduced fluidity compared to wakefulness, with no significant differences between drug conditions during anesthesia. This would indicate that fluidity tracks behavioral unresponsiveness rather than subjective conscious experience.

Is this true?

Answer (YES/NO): NO